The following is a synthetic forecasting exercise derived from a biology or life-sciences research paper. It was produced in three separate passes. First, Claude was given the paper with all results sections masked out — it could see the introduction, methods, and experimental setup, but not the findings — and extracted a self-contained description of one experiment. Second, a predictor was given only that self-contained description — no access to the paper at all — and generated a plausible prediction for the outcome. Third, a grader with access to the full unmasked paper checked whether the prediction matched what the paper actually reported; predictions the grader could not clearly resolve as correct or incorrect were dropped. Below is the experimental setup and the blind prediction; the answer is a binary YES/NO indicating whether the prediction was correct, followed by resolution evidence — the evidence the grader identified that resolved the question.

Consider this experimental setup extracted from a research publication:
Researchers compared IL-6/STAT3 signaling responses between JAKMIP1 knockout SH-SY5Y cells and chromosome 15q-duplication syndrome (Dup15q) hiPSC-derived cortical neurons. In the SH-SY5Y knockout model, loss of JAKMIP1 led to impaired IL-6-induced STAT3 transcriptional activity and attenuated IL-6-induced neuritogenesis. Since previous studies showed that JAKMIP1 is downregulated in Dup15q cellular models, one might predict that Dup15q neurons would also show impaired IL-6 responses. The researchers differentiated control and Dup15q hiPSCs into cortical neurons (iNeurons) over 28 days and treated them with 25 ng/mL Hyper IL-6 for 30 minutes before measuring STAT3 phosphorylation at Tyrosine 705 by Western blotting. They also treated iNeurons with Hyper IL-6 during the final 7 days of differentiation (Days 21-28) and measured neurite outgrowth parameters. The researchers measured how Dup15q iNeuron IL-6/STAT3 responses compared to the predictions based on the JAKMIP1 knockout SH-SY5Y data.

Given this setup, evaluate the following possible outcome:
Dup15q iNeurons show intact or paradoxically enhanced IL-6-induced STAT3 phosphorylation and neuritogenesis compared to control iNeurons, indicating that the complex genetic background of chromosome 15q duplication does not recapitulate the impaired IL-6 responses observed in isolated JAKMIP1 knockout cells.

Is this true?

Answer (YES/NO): NO